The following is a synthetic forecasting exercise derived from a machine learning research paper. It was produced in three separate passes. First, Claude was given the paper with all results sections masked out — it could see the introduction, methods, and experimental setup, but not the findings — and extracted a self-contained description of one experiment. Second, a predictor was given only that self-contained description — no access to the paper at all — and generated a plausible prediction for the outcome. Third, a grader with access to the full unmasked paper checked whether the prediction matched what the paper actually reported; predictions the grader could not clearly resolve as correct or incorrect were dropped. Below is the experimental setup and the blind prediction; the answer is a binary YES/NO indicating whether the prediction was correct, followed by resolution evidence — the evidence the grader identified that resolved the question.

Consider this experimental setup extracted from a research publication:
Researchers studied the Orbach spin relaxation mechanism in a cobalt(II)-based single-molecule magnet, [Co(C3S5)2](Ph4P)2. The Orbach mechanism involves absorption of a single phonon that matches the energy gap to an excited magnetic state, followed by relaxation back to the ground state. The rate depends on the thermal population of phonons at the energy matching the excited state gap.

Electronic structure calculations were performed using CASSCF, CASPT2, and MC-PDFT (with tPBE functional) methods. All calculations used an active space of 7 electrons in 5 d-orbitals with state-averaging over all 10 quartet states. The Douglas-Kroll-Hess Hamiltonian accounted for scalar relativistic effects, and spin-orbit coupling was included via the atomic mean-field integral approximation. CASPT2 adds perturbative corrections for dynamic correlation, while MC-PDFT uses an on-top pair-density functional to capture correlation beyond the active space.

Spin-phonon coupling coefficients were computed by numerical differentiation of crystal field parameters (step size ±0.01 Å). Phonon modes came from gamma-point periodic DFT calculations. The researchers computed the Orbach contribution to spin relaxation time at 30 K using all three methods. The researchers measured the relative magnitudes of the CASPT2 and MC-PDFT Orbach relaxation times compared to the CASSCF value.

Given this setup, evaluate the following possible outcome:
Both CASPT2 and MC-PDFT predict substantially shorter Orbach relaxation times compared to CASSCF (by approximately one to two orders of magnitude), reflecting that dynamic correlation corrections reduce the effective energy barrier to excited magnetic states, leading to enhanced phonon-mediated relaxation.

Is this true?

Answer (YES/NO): NO